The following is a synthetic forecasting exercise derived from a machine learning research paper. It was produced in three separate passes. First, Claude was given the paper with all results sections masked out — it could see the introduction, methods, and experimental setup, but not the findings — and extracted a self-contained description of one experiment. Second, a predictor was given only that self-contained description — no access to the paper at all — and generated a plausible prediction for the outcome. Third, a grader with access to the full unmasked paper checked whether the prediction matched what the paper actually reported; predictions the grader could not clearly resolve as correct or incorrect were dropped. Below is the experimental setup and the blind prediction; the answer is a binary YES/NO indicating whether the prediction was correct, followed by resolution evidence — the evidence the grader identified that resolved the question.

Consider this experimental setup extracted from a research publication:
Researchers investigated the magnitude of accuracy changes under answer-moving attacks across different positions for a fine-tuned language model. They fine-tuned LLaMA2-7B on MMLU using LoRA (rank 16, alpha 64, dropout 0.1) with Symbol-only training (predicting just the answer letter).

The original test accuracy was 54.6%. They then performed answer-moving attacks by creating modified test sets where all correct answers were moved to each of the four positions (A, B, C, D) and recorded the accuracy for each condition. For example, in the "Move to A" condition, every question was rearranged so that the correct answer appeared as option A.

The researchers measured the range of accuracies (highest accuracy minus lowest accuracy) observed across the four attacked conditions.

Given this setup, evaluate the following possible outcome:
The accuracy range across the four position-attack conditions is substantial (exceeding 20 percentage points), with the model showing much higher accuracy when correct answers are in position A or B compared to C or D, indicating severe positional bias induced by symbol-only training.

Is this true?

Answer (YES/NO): NO